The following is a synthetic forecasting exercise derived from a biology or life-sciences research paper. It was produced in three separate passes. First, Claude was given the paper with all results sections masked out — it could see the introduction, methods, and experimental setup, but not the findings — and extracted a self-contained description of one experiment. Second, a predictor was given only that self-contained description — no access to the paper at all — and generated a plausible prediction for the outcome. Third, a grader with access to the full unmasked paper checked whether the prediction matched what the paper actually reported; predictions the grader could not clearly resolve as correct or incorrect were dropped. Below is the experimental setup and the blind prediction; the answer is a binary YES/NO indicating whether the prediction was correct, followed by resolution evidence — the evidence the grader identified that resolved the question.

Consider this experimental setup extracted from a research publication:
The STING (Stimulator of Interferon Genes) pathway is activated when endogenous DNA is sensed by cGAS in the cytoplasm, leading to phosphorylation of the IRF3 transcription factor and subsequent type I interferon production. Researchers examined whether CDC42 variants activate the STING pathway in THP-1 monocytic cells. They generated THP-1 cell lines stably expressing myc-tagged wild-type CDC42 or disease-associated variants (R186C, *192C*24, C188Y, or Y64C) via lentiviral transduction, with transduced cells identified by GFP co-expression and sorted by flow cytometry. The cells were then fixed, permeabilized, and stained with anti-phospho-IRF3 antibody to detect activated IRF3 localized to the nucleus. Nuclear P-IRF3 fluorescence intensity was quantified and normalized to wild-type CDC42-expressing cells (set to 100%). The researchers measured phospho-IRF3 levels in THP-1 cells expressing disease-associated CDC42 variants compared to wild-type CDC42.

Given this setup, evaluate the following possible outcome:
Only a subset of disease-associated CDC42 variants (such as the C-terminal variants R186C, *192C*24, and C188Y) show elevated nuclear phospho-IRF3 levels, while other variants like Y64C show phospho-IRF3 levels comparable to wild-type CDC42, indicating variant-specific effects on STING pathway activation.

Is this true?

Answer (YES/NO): NO